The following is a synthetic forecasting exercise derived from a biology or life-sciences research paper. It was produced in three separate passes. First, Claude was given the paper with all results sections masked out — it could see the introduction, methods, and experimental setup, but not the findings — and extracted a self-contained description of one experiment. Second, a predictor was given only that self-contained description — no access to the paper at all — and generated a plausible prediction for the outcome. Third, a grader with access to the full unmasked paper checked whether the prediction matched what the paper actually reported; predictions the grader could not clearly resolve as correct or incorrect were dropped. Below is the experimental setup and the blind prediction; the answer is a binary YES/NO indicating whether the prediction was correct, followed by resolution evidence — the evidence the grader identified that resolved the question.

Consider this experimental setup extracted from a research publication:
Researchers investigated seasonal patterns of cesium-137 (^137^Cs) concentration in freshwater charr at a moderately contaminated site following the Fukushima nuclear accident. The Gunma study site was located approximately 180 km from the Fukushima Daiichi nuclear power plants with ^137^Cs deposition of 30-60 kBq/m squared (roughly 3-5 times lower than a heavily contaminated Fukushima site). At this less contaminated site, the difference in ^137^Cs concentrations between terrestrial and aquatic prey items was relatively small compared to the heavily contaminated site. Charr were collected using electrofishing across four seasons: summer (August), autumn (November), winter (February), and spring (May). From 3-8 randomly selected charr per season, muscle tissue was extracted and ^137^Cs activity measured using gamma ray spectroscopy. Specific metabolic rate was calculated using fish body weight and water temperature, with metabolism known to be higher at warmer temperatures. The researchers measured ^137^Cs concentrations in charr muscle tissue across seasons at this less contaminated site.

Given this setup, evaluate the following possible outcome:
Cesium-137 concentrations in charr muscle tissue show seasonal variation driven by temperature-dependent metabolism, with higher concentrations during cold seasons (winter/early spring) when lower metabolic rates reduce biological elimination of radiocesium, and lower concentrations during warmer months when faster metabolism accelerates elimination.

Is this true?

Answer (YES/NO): NO